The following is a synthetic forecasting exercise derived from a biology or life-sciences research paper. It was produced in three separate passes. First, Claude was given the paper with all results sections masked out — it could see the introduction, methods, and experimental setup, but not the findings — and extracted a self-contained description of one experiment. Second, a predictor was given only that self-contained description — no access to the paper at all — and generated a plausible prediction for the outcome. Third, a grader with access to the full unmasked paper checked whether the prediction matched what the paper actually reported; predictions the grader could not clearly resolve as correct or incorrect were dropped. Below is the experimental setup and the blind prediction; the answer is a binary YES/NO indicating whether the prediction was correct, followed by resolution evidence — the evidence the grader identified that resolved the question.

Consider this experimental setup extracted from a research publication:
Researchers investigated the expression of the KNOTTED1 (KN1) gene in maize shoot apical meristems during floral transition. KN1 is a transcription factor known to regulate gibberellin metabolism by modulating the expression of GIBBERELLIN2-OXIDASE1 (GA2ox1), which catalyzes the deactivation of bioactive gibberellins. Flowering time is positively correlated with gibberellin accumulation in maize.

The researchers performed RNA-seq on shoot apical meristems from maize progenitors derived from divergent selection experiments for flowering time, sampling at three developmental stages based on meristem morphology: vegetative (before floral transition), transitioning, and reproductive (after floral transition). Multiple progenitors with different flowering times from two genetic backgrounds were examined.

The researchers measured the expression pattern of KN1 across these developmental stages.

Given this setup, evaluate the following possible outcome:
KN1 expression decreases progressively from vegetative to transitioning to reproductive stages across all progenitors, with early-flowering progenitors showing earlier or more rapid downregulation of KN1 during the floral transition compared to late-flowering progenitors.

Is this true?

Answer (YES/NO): NO